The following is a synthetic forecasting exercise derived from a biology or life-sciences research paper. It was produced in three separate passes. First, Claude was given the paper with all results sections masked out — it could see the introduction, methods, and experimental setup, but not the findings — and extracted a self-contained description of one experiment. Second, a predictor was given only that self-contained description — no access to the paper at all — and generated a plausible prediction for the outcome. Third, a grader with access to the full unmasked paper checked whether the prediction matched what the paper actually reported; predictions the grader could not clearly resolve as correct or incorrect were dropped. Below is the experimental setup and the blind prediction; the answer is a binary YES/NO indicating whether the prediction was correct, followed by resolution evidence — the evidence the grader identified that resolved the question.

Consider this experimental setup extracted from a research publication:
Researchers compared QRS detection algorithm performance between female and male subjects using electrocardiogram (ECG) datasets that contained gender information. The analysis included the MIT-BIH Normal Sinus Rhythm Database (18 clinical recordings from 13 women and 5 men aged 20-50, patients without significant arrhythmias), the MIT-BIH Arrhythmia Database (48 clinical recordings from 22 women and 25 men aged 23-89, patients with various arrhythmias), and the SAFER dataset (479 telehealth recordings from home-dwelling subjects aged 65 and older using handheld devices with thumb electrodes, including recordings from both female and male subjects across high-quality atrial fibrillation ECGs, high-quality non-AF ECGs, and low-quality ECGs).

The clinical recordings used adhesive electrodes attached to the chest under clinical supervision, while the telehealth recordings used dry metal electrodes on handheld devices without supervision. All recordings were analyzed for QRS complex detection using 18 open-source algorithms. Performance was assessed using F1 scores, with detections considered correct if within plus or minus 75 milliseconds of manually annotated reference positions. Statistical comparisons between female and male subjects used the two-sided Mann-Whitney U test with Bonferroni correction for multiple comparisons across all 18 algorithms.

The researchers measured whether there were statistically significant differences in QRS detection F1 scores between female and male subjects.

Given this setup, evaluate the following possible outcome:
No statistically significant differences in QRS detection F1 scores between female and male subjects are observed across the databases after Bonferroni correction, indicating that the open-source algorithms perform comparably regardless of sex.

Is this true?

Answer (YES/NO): NO